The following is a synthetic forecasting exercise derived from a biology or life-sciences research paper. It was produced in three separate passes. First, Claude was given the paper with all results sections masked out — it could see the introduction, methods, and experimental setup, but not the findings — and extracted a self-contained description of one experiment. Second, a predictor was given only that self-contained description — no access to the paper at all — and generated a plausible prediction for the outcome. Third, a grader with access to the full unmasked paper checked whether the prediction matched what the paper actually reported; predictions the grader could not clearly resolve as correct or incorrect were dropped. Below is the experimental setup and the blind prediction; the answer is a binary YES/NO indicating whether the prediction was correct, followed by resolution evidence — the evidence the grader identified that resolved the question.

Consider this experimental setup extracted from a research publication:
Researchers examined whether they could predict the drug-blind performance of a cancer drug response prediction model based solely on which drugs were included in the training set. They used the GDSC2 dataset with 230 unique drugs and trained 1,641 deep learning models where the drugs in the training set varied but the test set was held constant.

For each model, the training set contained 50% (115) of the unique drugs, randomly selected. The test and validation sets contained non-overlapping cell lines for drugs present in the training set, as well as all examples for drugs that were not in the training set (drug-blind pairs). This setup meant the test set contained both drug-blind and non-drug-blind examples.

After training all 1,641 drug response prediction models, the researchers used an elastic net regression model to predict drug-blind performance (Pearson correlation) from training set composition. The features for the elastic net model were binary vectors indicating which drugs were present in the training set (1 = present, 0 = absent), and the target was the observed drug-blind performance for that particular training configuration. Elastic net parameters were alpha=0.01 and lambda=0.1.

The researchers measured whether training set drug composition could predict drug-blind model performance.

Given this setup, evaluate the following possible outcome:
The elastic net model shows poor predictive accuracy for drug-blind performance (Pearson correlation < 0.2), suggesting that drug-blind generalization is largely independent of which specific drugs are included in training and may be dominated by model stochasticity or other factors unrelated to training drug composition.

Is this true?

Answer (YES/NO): NO